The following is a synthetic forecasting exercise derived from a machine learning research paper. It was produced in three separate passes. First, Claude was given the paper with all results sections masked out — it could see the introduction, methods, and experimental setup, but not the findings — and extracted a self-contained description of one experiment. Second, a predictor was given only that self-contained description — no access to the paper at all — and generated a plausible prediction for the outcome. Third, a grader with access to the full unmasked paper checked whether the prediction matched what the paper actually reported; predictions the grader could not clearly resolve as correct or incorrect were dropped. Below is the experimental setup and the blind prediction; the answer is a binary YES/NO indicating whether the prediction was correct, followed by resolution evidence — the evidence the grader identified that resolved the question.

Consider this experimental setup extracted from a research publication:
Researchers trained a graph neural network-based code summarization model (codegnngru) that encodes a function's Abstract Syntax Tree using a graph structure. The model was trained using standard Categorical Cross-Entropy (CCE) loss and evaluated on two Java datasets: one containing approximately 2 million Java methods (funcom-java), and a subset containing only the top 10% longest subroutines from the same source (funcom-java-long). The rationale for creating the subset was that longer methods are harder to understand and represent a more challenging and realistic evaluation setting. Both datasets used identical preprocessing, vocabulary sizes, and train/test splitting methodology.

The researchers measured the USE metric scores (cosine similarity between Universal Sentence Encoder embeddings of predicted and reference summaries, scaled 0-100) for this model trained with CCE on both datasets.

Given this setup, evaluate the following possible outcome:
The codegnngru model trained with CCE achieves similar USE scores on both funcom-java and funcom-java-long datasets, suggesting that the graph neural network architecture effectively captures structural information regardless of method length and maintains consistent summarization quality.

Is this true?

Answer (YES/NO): NO